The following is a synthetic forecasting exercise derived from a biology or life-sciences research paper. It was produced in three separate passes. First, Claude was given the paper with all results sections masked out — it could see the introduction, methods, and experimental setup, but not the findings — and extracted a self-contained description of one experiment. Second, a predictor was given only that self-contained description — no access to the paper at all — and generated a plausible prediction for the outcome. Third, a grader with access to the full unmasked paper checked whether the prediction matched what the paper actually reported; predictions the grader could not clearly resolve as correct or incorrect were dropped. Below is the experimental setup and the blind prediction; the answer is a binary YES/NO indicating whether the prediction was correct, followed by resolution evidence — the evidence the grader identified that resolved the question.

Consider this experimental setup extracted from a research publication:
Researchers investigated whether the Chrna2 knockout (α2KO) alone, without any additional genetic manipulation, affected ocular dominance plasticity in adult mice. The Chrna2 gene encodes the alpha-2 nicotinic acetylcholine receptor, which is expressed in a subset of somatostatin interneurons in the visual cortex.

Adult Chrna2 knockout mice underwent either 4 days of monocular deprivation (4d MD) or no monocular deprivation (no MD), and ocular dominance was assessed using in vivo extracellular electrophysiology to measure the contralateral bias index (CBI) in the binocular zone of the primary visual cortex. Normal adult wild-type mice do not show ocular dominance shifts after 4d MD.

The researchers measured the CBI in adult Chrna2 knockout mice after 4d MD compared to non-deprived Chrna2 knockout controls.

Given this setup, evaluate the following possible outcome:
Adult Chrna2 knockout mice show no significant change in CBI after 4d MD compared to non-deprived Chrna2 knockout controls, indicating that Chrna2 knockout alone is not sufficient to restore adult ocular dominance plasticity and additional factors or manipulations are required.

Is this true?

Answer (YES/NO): YES